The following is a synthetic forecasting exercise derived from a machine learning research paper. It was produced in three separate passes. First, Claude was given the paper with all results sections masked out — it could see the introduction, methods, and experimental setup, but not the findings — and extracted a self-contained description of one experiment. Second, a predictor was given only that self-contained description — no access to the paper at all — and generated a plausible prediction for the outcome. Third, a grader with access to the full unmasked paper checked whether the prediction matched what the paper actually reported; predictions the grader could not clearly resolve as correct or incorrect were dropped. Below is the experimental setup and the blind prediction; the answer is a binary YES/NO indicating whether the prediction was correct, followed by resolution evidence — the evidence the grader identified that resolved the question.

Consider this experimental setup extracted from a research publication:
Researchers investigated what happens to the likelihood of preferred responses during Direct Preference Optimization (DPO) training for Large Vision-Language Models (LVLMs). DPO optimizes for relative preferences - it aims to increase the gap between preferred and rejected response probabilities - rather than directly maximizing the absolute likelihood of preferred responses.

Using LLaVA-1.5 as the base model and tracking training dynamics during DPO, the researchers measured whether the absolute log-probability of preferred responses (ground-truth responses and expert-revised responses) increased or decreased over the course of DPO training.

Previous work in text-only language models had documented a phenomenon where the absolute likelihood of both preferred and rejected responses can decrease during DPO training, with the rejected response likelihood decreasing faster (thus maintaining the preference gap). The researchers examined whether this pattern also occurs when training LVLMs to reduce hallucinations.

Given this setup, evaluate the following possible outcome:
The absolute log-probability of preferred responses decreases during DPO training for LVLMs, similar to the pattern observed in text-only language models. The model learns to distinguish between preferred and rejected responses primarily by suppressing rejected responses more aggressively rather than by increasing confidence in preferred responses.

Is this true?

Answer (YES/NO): YES